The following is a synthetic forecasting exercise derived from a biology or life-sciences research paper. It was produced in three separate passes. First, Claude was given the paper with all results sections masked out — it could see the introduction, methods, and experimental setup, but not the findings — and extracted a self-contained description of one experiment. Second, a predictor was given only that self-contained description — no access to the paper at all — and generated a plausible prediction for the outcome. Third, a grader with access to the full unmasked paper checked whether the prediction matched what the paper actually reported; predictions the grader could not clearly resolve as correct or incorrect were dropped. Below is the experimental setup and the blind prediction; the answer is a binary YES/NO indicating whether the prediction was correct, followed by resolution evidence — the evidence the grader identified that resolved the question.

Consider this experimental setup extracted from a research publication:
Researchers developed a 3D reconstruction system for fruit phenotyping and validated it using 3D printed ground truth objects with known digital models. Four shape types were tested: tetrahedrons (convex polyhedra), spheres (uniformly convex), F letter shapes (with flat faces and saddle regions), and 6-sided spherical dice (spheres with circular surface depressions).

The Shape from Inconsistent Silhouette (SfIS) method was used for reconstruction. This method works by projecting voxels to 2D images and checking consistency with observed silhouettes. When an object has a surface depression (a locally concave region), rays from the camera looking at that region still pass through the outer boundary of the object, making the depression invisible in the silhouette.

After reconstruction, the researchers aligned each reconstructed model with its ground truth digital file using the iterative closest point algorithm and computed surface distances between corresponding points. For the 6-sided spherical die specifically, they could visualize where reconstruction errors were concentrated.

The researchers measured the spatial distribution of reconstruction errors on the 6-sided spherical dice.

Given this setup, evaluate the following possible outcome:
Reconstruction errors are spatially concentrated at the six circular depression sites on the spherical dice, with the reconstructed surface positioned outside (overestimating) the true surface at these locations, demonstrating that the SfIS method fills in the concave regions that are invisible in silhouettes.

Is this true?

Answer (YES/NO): YES